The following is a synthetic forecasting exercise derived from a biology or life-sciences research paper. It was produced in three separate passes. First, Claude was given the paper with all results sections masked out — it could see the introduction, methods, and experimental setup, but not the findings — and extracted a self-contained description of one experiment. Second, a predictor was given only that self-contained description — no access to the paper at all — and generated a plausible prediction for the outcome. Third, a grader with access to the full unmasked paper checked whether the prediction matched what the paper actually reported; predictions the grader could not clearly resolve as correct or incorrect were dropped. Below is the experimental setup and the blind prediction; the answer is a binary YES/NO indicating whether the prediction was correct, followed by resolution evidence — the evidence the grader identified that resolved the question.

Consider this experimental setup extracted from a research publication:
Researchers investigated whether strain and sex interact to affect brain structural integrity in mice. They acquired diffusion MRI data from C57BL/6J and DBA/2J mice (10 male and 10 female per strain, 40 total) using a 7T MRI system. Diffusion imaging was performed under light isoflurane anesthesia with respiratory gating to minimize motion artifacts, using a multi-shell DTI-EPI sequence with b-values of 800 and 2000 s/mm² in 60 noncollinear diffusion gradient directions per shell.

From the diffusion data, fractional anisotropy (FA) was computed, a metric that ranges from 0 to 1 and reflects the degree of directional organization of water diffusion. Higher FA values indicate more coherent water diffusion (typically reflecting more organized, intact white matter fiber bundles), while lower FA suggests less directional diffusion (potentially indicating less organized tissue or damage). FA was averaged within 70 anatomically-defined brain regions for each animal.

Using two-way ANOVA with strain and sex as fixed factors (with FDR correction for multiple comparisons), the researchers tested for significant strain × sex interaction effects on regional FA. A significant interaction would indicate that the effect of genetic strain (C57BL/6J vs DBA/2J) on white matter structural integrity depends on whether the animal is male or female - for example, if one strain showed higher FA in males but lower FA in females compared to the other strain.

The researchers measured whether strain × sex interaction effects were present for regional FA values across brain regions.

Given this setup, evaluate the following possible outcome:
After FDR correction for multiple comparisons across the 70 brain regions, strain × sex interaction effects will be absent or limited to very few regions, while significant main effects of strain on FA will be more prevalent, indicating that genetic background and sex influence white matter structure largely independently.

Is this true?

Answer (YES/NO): NO